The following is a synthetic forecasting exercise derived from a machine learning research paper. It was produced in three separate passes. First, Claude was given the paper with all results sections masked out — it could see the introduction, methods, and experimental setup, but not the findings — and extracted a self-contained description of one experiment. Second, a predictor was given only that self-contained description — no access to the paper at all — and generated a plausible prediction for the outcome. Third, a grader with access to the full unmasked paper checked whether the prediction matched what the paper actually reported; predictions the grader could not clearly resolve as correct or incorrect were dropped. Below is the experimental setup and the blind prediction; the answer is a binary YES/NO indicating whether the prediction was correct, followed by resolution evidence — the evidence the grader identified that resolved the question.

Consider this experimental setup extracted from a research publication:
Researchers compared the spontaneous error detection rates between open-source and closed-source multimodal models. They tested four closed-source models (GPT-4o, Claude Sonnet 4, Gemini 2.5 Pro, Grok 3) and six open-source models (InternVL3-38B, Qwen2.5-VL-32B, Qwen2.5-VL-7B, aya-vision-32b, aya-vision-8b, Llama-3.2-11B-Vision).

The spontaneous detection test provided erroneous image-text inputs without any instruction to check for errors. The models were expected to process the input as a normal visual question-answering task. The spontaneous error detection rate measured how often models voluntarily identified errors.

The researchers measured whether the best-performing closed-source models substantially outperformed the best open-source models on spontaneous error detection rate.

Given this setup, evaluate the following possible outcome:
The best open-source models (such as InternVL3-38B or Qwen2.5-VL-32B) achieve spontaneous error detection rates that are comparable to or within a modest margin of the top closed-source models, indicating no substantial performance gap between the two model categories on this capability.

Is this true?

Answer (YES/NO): NO